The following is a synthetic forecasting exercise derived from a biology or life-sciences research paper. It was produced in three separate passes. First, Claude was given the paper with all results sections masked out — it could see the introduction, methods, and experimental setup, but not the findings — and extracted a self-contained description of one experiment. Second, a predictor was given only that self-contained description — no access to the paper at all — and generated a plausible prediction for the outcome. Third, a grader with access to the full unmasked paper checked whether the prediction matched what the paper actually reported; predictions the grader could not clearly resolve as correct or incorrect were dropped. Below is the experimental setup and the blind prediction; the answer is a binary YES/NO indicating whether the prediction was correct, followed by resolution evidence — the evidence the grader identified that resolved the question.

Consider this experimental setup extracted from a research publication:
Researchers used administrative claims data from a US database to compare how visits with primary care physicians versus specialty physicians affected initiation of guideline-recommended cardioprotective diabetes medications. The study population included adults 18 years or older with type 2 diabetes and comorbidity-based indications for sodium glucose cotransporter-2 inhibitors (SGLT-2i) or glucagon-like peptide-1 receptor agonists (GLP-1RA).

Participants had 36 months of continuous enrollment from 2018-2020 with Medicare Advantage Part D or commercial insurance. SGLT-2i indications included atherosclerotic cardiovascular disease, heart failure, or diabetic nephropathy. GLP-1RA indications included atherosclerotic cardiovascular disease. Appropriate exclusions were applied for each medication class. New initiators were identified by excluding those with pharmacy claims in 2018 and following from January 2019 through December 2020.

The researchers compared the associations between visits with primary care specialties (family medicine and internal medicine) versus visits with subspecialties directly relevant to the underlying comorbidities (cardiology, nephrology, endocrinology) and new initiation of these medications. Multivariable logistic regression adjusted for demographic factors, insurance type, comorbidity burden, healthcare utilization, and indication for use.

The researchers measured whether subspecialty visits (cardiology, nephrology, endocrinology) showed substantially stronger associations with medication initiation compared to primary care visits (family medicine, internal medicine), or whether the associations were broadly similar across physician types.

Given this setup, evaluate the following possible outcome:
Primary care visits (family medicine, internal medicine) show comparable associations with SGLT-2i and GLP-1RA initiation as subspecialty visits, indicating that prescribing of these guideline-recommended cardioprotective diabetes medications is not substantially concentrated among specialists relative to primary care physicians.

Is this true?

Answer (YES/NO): NO